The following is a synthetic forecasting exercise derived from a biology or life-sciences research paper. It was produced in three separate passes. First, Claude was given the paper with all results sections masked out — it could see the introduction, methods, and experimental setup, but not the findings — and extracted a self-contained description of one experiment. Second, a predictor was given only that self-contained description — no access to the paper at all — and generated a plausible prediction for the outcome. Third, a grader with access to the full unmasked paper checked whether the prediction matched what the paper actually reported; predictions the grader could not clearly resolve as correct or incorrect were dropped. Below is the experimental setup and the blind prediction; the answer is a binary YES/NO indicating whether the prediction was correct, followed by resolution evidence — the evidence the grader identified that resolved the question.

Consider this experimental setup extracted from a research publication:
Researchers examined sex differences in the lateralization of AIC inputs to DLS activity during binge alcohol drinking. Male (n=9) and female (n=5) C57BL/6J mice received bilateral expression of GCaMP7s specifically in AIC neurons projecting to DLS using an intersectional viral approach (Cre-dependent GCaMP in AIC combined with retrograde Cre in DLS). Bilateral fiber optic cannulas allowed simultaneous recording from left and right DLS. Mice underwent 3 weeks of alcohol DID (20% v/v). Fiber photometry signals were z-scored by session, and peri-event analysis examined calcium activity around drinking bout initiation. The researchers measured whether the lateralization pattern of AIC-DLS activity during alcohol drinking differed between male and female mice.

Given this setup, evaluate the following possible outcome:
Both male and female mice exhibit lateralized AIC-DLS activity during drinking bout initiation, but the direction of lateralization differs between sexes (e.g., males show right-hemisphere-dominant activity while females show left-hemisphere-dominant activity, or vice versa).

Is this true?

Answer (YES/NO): NO